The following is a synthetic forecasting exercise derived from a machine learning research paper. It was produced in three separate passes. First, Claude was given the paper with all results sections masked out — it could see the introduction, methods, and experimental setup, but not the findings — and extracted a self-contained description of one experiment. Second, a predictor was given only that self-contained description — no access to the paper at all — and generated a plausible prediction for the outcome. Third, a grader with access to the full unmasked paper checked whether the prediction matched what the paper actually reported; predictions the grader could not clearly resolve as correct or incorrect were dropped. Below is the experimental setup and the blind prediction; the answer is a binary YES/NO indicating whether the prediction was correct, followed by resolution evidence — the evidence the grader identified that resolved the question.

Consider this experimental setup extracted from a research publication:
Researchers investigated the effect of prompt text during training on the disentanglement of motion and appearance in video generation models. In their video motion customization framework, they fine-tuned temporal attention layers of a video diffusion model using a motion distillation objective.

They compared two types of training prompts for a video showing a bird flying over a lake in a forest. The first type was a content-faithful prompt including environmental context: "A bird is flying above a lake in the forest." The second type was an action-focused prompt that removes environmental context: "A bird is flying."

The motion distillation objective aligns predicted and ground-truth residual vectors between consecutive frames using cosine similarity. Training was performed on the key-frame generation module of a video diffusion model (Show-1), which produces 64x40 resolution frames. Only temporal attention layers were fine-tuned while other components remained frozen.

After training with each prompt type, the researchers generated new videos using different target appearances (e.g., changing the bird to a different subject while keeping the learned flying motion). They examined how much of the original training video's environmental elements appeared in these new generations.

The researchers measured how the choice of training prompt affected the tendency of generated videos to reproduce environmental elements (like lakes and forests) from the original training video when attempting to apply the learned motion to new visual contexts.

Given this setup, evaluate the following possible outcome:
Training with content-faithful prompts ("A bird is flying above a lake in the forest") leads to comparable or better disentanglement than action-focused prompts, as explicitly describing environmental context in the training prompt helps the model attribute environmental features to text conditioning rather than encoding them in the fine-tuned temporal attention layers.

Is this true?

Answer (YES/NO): NO